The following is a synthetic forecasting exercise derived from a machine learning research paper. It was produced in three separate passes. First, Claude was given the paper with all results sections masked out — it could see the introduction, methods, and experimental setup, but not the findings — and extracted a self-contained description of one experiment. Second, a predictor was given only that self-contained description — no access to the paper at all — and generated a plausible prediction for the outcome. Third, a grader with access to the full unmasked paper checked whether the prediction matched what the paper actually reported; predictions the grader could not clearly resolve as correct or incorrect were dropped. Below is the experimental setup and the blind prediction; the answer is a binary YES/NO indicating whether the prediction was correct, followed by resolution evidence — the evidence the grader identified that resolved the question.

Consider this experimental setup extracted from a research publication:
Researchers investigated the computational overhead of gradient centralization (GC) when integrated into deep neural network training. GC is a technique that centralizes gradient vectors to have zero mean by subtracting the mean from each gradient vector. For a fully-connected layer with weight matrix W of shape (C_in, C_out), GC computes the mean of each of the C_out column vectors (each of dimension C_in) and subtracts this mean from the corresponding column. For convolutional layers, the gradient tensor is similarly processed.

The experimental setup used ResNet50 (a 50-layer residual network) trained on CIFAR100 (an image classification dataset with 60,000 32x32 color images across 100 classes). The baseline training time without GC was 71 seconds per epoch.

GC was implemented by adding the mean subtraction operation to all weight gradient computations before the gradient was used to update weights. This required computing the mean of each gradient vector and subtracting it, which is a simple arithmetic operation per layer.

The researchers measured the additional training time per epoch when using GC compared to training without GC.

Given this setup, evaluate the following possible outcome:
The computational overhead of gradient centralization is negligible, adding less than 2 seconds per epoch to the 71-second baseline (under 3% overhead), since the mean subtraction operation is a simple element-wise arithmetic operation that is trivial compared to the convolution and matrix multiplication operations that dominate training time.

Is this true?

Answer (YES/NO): YES